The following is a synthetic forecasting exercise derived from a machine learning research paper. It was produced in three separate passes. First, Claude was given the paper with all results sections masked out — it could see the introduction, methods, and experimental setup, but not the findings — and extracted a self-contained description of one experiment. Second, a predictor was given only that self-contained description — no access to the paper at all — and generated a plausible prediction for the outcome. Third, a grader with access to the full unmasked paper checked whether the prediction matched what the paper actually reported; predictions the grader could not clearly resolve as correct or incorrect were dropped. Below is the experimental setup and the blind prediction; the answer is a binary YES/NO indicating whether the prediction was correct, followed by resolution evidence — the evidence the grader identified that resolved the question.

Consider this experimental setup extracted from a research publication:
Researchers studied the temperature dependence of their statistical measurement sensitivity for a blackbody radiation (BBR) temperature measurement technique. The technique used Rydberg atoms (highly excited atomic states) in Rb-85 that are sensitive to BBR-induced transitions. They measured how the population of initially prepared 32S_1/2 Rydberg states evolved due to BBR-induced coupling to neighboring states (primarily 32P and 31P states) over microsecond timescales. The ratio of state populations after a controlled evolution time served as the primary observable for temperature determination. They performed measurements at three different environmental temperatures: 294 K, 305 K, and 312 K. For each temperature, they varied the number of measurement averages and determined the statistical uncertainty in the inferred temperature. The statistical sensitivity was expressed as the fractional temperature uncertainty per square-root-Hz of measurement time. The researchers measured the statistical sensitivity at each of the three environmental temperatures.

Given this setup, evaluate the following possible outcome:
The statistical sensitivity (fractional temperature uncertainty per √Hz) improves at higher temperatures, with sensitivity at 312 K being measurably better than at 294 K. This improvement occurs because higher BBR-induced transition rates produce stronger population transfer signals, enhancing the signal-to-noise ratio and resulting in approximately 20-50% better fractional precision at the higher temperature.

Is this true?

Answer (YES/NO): NO